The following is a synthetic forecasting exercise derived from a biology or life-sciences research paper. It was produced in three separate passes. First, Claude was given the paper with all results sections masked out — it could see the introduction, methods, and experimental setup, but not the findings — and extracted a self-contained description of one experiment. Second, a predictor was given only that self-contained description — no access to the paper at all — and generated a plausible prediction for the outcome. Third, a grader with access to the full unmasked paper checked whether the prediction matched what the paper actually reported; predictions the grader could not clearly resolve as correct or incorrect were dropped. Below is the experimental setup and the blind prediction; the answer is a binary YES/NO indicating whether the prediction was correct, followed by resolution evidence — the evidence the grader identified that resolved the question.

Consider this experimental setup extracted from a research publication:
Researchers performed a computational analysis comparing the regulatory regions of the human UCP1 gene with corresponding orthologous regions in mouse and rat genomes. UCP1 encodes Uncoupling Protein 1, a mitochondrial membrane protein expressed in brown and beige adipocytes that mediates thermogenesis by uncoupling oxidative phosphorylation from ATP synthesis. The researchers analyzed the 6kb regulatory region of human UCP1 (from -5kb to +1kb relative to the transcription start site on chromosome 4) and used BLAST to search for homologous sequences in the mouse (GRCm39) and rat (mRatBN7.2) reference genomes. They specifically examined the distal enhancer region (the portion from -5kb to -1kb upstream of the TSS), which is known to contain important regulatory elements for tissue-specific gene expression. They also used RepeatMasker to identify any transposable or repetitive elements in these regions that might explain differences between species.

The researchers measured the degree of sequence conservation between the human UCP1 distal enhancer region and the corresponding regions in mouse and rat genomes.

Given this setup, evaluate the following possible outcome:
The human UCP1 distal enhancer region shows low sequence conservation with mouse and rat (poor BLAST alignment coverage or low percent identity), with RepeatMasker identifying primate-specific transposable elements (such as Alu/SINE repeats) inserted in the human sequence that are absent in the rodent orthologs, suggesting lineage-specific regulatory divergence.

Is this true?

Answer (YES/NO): YES